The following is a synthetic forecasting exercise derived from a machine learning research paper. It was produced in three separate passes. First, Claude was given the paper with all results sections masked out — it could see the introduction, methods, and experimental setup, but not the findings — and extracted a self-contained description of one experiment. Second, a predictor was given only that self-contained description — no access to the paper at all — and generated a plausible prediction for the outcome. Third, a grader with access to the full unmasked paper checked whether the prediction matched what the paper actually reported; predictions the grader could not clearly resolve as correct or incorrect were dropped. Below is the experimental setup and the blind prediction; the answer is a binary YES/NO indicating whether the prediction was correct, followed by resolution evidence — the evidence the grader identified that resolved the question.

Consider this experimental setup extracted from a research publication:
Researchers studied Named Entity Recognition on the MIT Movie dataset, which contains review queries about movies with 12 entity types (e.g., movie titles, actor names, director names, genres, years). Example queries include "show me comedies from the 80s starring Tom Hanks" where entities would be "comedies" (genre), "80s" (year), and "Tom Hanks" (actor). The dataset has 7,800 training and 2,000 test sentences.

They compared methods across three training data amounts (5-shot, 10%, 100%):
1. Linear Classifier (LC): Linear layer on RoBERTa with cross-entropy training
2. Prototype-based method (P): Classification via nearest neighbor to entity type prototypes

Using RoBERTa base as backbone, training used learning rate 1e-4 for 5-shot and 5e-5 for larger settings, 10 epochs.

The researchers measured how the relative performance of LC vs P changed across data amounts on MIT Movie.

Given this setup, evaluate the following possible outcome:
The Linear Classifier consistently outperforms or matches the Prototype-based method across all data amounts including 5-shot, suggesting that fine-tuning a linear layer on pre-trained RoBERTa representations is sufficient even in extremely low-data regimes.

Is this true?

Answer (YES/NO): YES